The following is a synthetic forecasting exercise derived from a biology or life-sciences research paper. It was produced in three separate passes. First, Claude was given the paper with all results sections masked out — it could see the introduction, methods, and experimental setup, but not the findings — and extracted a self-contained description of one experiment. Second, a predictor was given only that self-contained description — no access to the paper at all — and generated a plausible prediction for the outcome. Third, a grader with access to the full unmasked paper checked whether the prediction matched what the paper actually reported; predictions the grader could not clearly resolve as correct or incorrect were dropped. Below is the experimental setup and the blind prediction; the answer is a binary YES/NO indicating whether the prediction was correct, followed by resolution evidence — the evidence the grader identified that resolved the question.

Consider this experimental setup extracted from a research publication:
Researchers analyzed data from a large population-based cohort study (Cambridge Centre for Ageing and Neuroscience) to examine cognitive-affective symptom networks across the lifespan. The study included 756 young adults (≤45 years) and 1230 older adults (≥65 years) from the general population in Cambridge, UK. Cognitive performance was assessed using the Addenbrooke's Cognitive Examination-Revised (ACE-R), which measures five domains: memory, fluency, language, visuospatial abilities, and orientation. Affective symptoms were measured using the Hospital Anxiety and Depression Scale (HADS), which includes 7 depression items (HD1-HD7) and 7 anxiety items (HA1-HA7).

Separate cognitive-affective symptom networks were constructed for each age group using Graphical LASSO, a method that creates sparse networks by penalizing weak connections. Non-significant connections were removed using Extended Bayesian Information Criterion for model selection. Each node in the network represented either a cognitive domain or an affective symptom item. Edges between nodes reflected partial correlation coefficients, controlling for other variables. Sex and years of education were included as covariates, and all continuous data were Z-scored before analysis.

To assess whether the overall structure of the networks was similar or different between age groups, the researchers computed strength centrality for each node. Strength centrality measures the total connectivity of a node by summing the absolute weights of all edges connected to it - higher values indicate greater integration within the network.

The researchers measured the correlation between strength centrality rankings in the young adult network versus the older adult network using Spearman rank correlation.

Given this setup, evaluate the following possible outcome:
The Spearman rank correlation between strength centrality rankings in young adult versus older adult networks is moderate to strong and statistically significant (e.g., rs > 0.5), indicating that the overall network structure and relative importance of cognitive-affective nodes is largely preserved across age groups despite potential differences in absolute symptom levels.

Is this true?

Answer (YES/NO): YES